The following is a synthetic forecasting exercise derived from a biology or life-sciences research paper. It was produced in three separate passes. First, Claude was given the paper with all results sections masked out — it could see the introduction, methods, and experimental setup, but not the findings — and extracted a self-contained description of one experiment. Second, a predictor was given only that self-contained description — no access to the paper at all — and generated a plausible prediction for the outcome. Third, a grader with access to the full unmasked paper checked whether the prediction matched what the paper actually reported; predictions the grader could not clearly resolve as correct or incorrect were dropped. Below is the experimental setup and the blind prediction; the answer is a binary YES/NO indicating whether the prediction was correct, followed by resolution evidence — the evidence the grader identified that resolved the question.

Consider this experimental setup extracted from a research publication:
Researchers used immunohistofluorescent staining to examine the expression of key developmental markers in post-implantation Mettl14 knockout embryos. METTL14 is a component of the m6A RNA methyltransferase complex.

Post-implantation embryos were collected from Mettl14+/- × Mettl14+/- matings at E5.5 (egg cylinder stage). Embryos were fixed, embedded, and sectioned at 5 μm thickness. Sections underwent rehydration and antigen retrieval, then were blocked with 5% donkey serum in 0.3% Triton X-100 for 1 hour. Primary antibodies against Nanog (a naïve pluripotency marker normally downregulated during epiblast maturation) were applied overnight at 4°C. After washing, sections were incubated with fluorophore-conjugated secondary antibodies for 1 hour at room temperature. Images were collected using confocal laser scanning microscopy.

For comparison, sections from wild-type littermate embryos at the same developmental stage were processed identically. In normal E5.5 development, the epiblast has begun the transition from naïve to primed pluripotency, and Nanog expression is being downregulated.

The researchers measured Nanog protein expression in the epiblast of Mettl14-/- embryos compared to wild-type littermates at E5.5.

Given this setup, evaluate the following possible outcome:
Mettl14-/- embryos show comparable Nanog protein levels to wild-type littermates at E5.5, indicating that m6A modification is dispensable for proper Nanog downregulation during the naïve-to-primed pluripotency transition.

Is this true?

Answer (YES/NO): NO